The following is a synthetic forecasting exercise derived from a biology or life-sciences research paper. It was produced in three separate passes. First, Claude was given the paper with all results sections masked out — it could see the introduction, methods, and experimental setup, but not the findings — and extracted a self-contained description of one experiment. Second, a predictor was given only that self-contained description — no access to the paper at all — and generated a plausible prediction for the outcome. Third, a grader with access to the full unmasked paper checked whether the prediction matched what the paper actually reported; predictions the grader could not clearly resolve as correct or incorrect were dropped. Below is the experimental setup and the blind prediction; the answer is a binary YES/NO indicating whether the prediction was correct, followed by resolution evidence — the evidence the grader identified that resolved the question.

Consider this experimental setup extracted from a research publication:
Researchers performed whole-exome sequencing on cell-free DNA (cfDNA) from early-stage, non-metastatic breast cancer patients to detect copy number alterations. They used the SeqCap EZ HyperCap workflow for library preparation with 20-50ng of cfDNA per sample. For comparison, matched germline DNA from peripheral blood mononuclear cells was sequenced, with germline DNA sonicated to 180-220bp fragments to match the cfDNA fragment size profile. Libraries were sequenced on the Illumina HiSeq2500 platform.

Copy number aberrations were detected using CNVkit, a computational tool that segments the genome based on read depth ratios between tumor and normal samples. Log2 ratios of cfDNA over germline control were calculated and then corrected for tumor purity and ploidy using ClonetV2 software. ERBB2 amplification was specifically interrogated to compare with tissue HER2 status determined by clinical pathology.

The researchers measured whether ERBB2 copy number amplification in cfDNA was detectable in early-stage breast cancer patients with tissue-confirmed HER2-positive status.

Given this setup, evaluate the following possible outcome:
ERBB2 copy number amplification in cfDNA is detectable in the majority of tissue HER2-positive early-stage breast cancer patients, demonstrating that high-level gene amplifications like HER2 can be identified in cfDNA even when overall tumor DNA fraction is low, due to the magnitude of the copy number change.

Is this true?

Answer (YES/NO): NO